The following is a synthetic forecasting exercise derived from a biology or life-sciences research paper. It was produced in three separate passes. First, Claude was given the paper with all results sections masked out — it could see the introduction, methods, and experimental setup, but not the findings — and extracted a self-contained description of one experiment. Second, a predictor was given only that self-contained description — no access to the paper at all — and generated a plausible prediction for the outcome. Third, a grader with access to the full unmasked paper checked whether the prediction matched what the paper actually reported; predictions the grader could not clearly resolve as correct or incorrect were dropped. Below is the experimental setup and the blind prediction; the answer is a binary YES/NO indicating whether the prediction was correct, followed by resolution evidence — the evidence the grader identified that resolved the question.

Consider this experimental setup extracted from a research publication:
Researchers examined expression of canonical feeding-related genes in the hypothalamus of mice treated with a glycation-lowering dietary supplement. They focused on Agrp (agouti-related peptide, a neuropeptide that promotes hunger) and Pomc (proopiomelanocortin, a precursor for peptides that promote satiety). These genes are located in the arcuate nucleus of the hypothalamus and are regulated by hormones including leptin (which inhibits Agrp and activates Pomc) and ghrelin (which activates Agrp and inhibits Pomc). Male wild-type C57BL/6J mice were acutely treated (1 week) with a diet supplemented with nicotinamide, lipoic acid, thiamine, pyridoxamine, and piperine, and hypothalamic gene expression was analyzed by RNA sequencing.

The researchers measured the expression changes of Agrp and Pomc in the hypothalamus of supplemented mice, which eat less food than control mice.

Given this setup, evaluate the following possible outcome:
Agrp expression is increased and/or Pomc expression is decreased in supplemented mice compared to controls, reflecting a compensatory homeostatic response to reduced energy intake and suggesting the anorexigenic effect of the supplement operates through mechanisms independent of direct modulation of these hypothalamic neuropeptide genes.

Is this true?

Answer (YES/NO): YES